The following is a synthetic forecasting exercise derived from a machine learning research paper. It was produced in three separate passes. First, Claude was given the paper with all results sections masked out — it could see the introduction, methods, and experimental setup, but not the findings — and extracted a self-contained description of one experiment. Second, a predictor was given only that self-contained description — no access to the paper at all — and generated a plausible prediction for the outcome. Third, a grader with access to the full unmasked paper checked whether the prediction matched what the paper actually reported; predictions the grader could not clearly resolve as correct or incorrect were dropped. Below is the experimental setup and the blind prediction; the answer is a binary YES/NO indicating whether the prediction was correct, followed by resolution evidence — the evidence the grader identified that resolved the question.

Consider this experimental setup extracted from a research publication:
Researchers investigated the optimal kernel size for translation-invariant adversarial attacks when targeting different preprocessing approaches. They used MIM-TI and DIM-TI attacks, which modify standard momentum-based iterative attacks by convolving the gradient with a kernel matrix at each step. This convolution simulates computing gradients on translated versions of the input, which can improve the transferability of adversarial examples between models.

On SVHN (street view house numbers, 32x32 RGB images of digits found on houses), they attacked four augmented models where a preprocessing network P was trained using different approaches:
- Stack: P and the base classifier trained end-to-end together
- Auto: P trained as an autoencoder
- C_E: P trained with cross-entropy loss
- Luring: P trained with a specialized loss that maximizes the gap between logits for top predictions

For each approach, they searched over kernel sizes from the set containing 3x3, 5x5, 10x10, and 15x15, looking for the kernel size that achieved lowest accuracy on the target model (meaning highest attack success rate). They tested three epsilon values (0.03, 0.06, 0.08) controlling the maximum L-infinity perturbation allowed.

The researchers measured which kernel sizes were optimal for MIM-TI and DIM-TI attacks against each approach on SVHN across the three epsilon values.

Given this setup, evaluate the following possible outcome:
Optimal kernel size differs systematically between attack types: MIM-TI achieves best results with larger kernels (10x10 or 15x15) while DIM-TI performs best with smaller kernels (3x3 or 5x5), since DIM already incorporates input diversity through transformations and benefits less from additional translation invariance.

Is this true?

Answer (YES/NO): NO